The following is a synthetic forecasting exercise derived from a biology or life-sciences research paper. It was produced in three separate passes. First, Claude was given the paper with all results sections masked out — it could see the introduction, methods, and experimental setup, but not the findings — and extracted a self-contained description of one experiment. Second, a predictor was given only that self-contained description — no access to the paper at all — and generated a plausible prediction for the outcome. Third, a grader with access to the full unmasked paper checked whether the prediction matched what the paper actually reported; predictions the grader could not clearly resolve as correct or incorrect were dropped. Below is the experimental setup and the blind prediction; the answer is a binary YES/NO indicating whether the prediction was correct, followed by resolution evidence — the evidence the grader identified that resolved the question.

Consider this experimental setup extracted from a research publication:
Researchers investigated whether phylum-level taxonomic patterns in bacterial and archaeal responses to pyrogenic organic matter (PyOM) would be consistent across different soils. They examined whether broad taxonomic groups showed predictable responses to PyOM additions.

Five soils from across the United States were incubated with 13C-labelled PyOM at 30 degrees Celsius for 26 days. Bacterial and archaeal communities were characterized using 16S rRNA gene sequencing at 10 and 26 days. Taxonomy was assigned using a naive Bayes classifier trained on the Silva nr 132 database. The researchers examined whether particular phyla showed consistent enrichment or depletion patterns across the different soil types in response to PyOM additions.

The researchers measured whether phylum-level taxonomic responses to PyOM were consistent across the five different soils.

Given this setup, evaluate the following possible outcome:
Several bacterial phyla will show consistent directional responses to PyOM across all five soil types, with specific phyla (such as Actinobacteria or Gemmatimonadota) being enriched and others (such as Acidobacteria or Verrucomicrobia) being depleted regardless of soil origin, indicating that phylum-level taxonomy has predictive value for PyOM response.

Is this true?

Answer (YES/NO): NO